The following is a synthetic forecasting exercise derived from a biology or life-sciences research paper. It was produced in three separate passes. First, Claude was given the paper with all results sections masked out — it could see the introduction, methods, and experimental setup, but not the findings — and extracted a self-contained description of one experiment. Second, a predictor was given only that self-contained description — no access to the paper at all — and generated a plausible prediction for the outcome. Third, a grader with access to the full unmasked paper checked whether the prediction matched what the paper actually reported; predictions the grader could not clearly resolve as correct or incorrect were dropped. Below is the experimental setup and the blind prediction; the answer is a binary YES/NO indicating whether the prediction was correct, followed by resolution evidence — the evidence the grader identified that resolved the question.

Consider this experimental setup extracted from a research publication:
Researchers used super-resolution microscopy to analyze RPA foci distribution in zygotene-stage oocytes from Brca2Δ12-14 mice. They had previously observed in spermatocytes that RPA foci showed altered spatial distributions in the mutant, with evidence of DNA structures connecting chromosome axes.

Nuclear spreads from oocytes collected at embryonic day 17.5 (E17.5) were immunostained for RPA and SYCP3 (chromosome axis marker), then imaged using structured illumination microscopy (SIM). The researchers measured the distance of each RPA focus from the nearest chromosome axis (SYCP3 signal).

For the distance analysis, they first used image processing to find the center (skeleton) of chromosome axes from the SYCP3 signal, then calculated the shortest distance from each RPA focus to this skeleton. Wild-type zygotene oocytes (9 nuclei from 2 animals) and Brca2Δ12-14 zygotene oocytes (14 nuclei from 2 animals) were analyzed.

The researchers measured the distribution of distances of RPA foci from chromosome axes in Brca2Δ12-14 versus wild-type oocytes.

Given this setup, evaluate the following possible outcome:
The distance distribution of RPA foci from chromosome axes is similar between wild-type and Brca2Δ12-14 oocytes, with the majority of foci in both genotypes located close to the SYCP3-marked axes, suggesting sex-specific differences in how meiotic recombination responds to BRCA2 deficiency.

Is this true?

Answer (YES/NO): YES